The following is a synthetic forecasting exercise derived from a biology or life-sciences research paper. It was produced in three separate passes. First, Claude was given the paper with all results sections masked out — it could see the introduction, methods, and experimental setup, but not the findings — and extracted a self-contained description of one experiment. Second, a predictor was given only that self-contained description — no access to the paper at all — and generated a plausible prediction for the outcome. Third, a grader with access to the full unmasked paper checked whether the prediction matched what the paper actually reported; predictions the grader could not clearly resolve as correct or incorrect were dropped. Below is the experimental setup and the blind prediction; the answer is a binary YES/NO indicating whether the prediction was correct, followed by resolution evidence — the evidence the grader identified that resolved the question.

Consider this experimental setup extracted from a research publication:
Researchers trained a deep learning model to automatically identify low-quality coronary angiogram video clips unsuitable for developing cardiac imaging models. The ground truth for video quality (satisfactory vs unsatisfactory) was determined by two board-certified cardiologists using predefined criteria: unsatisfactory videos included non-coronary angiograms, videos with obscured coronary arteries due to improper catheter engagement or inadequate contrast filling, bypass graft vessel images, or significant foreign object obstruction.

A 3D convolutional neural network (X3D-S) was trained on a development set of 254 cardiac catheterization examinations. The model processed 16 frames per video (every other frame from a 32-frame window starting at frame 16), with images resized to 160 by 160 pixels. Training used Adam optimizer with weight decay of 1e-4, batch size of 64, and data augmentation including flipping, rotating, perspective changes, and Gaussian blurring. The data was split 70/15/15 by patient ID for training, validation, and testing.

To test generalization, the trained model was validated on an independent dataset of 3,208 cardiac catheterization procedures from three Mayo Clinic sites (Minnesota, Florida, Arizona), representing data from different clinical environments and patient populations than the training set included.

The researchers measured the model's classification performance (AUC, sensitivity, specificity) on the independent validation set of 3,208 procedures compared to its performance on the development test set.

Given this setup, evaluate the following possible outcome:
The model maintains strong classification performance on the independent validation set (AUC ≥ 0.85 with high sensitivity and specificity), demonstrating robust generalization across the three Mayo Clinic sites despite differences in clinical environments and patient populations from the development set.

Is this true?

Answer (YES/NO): NO